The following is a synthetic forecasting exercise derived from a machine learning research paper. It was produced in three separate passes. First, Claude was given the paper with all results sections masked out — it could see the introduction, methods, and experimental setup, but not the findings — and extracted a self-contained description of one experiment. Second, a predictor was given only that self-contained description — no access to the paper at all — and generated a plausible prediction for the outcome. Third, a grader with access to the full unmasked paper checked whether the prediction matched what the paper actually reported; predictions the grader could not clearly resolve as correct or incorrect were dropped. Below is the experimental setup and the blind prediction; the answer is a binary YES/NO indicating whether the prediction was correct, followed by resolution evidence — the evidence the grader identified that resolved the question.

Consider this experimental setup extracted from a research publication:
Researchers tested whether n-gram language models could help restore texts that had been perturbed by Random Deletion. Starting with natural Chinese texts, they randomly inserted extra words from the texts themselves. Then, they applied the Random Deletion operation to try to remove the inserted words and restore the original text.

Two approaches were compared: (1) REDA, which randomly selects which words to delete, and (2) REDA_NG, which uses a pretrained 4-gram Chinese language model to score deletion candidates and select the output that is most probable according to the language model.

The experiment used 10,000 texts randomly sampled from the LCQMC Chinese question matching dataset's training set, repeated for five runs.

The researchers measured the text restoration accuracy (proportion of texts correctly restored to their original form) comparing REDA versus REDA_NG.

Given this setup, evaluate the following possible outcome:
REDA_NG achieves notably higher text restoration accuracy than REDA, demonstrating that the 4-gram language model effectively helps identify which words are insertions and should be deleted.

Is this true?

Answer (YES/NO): YES